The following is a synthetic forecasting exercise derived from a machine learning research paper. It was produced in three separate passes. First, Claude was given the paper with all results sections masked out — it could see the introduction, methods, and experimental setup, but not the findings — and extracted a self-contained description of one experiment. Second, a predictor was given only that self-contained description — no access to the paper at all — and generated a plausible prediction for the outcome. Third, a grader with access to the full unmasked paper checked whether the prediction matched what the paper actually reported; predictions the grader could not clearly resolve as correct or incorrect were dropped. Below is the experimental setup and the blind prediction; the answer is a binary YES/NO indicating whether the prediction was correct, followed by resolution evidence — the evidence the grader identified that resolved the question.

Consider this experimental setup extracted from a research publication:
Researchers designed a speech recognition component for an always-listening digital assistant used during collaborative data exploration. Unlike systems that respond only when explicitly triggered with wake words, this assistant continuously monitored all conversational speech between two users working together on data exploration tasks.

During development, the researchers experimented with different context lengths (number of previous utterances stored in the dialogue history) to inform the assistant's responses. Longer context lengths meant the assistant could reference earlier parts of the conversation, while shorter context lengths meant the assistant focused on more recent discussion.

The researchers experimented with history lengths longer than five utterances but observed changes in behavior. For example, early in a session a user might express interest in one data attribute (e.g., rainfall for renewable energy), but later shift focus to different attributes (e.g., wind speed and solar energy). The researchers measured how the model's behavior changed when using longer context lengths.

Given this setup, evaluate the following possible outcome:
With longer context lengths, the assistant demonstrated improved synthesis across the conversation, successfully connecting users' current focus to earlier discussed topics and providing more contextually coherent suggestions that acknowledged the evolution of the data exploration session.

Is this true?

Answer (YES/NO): NO